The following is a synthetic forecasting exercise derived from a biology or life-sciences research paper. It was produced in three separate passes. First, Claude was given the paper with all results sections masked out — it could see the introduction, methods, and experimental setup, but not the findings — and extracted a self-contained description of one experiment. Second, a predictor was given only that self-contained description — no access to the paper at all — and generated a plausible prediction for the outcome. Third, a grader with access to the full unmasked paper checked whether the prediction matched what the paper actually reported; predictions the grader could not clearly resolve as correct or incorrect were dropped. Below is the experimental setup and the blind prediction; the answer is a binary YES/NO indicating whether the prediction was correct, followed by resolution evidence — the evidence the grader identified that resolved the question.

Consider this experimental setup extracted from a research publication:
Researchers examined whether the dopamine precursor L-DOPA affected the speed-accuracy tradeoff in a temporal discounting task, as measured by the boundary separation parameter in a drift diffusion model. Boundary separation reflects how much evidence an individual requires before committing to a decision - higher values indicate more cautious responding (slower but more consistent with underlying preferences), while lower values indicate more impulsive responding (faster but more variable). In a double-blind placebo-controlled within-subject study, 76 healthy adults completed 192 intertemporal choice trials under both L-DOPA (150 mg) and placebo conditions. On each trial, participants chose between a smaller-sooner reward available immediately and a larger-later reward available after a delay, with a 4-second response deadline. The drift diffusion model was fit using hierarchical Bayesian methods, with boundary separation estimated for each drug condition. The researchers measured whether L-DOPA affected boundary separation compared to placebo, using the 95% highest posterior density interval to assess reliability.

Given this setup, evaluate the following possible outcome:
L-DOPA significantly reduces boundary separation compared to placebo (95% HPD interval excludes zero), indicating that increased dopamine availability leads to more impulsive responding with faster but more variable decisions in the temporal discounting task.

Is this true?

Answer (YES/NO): NO